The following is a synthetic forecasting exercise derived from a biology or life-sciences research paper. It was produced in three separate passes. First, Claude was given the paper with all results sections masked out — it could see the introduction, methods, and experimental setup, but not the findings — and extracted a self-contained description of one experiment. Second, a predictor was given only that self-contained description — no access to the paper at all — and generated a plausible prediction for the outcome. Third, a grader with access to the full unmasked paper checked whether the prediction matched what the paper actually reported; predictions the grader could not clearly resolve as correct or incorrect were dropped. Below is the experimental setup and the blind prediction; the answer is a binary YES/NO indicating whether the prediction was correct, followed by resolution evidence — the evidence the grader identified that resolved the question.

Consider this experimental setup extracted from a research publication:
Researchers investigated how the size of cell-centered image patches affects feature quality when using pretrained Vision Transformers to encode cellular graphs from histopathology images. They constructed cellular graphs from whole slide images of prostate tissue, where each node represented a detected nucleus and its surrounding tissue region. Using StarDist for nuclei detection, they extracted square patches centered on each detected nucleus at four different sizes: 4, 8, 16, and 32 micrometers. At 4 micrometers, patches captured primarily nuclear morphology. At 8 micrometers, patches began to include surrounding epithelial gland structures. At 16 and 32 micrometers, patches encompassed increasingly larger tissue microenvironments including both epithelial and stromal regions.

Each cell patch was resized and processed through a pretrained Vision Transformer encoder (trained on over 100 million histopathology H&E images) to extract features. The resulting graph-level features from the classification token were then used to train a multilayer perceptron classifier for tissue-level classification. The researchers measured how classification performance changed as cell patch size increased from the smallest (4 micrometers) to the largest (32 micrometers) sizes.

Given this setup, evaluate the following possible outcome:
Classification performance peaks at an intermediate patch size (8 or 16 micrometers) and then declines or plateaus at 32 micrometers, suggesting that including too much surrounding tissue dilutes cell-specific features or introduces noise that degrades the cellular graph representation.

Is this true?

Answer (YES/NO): NO